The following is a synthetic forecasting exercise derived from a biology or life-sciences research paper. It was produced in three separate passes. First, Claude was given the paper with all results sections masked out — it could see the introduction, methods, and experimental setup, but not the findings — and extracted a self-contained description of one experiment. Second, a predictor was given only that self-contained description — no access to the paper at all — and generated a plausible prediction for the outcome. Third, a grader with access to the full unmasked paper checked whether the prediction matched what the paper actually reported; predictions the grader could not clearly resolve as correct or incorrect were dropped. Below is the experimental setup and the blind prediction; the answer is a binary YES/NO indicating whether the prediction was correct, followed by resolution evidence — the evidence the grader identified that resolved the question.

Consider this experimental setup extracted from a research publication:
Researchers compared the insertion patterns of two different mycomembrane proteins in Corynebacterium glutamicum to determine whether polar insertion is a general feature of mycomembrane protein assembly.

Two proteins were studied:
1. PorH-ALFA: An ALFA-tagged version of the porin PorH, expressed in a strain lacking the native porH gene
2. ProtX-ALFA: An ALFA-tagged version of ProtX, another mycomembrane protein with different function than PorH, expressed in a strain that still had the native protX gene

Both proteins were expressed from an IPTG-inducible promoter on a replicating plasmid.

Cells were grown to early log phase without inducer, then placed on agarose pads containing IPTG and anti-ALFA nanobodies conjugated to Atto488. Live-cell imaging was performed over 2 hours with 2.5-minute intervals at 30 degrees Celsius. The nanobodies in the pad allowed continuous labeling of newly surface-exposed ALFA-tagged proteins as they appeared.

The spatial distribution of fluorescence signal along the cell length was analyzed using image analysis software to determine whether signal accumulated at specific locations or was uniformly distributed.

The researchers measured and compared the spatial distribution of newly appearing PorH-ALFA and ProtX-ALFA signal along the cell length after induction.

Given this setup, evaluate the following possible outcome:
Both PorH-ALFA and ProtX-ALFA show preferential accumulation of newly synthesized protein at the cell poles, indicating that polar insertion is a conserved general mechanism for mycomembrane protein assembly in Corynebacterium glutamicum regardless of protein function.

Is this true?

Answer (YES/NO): YES